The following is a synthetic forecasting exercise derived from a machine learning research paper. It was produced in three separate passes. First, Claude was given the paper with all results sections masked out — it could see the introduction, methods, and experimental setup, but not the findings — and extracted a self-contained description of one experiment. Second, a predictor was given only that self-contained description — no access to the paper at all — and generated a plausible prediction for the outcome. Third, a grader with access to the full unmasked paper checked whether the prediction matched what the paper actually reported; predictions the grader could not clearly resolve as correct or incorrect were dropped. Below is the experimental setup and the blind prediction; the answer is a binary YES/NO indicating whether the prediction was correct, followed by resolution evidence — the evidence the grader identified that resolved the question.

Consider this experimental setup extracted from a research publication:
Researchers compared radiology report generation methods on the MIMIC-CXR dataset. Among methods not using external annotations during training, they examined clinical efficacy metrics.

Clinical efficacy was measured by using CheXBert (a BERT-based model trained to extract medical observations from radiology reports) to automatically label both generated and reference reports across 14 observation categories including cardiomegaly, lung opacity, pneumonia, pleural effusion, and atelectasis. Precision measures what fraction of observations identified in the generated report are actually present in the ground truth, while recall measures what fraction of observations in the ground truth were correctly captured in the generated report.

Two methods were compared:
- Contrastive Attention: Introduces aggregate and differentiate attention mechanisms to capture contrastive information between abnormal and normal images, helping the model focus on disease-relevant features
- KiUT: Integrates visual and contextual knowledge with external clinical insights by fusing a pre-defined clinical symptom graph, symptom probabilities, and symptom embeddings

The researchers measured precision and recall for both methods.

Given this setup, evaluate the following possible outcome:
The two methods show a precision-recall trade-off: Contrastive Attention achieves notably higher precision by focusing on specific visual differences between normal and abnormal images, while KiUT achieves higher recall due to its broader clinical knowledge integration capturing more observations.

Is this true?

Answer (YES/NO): NO